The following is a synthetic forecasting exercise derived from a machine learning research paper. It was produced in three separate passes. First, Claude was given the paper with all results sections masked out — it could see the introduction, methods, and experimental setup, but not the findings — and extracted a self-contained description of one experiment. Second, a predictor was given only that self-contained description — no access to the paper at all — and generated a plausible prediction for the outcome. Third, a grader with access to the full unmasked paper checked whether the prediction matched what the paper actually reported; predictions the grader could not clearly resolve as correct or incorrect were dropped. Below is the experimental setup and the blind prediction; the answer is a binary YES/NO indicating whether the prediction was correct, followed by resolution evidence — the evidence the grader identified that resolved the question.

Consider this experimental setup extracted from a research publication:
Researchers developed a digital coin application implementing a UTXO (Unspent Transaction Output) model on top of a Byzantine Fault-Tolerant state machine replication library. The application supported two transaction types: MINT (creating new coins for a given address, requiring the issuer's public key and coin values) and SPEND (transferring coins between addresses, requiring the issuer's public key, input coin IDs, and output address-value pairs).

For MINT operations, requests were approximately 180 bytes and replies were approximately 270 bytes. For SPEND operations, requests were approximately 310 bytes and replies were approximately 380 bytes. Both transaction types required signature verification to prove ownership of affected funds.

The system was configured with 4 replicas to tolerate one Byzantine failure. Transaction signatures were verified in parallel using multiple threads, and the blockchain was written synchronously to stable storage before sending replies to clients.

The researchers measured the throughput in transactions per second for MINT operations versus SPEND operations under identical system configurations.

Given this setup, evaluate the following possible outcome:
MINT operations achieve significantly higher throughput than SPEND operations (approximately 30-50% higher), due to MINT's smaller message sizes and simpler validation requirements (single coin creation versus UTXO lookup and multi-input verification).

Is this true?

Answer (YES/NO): NO